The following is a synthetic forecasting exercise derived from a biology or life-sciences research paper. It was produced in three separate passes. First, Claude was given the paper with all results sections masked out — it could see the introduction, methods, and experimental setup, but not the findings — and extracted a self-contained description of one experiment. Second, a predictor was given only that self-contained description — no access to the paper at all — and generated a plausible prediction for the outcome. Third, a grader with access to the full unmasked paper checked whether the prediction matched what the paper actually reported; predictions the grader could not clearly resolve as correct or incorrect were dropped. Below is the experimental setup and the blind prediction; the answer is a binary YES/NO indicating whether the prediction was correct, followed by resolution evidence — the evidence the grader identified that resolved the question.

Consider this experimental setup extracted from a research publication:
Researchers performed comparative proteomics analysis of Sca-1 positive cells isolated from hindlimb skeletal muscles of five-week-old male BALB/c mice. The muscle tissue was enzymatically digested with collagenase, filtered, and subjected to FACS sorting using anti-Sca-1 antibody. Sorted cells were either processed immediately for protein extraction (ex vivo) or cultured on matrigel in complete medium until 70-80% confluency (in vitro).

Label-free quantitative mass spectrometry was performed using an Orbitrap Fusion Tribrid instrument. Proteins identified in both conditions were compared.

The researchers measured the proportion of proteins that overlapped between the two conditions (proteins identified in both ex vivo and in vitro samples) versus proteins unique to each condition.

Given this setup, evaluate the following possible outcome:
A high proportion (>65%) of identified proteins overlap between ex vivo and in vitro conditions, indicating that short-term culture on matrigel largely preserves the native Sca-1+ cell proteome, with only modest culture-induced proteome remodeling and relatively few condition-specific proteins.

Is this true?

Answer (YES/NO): NO